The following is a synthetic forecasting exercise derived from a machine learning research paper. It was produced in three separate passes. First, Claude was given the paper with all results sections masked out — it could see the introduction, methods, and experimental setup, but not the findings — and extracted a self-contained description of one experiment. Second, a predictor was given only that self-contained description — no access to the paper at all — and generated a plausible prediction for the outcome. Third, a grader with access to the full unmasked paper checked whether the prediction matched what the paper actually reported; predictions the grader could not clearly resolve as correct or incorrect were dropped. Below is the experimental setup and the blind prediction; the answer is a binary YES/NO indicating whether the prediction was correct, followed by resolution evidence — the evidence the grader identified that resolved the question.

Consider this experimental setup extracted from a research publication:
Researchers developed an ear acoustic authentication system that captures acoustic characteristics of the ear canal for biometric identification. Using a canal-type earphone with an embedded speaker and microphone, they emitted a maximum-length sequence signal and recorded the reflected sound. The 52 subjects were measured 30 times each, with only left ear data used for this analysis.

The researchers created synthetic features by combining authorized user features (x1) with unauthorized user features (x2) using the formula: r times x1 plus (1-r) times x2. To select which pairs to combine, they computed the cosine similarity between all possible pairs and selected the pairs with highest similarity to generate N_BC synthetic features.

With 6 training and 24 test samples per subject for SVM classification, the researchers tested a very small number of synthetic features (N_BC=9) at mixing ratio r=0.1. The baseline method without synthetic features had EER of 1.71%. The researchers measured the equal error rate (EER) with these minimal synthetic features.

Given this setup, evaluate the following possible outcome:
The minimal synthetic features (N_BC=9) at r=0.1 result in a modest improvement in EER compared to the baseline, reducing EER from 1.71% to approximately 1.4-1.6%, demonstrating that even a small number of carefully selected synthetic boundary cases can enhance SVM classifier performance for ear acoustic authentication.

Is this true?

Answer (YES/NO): NO